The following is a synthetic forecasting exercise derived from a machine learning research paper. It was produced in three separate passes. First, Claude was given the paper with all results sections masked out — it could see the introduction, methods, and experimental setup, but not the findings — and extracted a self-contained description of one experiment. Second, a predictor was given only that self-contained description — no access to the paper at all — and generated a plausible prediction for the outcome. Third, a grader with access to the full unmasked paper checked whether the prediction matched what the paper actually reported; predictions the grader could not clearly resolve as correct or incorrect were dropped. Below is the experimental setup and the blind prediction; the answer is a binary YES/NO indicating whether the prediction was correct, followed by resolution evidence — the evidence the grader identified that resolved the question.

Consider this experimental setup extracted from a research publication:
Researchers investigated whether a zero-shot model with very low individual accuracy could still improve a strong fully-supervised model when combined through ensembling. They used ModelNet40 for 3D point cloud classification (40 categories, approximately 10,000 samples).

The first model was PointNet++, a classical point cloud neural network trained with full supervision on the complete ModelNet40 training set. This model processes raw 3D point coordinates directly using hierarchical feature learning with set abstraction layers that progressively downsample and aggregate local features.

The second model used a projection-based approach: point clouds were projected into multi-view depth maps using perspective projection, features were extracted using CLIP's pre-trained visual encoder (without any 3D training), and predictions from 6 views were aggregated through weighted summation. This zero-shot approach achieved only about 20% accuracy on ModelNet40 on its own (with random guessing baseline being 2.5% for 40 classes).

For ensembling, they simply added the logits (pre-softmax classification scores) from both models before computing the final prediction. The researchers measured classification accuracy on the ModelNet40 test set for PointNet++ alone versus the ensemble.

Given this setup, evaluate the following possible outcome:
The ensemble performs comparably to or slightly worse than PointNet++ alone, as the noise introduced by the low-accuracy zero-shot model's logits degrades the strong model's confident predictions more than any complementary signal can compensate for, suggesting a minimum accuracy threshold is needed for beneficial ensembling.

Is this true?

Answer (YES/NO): NO